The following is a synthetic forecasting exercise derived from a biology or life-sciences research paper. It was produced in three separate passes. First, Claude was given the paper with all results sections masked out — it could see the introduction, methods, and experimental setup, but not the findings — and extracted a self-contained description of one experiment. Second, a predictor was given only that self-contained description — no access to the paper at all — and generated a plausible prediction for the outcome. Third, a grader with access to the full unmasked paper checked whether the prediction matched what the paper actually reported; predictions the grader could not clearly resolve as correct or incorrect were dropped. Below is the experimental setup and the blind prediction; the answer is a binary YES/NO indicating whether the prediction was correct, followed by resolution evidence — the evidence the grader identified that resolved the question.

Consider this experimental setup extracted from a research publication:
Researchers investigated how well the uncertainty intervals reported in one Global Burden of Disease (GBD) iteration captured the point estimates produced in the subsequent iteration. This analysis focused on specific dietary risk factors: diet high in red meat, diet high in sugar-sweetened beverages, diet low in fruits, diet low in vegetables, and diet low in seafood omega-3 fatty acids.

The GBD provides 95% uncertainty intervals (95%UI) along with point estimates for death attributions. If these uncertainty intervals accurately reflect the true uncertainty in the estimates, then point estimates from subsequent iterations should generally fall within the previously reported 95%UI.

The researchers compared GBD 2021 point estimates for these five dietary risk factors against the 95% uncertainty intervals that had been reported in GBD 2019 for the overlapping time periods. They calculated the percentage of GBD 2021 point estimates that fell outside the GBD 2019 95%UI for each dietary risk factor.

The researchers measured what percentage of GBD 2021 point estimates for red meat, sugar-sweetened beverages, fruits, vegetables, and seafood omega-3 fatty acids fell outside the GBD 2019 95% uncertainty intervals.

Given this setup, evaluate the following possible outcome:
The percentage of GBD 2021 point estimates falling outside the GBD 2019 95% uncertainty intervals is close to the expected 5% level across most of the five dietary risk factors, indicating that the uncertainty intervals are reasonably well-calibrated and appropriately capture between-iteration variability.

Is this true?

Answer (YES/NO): NO